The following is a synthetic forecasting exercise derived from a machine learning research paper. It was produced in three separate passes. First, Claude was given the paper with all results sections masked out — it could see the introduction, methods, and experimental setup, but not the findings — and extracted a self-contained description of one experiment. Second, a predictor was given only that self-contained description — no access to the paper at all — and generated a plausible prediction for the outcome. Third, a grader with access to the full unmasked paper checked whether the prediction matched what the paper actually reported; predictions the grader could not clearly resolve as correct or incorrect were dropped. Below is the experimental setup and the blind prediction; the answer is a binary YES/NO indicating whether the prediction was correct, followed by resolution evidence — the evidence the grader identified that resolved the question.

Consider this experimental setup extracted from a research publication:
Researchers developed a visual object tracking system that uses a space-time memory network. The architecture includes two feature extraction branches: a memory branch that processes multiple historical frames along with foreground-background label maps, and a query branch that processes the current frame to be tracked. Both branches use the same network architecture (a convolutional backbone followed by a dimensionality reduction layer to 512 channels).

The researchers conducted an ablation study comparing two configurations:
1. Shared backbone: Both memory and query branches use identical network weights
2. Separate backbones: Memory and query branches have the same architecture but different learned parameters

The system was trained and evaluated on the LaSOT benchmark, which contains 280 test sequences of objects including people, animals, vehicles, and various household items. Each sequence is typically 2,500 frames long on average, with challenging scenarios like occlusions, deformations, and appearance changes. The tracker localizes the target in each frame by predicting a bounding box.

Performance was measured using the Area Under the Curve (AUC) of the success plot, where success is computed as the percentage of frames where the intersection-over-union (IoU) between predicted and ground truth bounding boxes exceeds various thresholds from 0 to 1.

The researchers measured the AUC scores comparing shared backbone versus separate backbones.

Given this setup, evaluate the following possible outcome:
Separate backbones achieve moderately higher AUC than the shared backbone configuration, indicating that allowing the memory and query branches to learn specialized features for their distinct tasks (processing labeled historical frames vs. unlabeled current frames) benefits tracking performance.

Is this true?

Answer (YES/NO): YES